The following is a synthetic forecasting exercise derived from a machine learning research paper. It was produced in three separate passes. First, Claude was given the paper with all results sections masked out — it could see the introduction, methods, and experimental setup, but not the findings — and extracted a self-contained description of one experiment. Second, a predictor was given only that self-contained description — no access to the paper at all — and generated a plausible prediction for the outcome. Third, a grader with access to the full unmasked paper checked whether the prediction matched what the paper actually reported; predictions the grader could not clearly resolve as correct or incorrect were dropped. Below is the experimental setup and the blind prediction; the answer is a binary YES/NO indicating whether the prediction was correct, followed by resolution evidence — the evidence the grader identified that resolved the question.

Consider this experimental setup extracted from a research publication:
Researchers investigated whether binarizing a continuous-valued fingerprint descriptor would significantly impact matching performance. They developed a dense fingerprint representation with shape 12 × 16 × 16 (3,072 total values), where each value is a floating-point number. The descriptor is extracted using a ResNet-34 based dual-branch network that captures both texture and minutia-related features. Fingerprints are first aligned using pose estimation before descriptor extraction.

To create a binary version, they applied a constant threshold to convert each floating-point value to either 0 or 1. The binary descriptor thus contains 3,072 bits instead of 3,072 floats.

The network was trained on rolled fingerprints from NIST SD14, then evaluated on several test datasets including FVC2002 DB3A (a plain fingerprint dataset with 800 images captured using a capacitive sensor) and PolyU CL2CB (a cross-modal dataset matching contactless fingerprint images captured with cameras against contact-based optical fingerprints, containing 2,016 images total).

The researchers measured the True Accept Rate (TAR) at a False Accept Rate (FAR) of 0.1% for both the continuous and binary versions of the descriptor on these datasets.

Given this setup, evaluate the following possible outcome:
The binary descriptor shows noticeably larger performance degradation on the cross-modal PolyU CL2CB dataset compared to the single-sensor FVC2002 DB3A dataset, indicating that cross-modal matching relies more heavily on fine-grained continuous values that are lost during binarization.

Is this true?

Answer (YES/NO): YES